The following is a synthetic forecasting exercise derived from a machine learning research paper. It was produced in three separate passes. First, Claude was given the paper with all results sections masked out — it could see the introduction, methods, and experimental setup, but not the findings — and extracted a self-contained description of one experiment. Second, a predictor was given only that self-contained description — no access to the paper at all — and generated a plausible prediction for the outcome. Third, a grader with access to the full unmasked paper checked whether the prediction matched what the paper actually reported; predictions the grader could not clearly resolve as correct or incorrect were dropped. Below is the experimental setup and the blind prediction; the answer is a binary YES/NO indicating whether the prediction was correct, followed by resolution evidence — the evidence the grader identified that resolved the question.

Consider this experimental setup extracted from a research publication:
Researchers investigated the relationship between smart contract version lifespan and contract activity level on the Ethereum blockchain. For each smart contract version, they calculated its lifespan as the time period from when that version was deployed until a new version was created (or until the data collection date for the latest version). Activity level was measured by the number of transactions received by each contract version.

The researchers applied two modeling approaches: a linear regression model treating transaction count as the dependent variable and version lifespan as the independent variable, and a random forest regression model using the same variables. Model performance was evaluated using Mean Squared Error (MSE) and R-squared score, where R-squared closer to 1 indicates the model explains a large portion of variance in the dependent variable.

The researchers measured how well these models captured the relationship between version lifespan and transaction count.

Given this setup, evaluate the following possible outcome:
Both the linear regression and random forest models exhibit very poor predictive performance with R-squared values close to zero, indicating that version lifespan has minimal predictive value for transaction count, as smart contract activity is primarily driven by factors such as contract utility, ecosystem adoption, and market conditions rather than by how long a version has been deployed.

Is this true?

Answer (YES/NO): NO